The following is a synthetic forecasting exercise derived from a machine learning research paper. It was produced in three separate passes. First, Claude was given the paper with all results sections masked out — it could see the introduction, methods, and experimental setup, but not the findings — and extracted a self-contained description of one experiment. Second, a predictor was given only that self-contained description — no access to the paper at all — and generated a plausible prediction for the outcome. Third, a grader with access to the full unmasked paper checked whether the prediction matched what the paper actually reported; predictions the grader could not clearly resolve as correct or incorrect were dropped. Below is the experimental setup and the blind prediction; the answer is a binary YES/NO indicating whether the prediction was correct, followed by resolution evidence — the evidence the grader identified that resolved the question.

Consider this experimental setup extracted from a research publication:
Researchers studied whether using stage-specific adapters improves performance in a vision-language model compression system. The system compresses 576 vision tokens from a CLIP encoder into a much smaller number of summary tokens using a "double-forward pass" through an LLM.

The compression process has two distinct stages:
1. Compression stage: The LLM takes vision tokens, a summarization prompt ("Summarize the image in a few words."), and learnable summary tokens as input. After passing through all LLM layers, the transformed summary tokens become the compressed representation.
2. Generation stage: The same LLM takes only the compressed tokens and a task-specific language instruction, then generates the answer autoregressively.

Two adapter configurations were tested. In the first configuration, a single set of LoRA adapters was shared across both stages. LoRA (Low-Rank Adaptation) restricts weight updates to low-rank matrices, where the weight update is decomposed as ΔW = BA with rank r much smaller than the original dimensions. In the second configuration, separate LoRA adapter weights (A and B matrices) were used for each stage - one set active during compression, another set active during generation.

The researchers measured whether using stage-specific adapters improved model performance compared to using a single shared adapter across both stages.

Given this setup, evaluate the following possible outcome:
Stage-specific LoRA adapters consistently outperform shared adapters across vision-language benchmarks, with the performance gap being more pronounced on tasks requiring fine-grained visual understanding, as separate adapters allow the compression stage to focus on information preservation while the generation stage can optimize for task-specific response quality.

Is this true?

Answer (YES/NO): NO